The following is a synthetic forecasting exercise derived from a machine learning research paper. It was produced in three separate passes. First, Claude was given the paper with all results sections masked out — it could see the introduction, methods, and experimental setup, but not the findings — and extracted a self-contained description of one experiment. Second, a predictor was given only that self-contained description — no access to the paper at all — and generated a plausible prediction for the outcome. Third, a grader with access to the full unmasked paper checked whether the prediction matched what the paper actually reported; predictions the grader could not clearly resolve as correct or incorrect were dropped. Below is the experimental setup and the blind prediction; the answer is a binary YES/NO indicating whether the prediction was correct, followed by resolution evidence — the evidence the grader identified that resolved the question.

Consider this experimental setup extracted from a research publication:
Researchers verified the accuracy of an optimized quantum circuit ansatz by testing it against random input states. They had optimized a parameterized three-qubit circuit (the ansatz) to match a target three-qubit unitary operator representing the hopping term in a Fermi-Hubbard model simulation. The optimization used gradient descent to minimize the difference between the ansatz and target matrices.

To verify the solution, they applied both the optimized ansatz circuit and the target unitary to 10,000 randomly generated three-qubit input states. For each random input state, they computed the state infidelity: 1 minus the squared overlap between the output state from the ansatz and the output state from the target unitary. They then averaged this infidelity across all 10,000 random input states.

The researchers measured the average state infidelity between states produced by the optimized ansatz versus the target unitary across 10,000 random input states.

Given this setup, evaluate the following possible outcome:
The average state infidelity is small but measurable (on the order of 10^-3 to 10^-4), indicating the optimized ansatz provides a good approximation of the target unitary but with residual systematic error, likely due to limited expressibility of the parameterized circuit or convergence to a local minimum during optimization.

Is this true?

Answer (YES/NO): NO